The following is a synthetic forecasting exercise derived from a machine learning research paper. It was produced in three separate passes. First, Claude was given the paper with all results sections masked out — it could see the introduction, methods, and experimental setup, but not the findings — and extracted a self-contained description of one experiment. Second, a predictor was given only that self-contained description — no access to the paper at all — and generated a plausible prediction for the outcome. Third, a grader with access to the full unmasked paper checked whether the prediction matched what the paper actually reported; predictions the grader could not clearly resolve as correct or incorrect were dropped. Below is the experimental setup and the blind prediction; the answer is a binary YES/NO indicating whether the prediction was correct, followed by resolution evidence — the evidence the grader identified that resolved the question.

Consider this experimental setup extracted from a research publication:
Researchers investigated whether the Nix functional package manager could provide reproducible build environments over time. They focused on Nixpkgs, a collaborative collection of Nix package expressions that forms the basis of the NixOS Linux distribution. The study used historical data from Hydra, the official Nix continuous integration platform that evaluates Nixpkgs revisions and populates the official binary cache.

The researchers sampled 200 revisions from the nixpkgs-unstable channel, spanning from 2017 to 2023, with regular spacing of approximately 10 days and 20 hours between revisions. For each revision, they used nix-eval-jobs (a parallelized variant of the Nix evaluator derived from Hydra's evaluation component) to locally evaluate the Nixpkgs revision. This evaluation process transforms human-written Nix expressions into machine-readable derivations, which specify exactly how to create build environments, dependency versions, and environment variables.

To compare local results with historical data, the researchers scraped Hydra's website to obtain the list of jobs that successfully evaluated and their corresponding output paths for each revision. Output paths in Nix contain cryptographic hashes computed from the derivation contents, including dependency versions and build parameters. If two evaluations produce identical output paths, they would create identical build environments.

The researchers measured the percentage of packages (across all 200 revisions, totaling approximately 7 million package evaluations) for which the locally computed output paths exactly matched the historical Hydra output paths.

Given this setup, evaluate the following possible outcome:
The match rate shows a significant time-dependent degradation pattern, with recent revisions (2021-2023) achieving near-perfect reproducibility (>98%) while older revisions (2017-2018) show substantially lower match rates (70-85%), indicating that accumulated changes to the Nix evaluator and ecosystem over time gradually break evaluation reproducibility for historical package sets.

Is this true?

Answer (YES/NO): NO